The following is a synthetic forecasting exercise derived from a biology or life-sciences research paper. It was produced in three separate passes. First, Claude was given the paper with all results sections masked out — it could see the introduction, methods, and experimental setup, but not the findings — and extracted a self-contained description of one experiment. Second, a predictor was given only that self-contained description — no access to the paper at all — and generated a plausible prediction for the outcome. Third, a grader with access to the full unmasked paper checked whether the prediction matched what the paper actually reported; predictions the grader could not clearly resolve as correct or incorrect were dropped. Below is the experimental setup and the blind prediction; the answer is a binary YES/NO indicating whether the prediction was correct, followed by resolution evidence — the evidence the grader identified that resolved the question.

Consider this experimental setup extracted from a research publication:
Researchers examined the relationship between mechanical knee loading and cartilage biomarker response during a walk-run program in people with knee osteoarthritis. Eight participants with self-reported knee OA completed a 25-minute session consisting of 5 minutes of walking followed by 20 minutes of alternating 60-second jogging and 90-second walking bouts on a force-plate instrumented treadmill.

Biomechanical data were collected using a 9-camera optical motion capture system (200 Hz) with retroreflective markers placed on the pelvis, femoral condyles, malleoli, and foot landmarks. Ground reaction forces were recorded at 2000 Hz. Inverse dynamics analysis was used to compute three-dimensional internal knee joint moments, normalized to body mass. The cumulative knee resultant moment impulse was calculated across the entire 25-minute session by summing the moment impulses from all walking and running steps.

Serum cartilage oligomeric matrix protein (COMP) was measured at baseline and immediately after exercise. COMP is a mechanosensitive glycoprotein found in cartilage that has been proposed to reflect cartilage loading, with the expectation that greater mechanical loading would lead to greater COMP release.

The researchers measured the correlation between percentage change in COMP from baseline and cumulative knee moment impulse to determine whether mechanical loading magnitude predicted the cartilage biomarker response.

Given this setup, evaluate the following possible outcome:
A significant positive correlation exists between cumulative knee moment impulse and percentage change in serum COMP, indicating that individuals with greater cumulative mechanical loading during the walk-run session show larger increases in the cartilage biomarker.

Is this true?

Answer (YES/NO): NO